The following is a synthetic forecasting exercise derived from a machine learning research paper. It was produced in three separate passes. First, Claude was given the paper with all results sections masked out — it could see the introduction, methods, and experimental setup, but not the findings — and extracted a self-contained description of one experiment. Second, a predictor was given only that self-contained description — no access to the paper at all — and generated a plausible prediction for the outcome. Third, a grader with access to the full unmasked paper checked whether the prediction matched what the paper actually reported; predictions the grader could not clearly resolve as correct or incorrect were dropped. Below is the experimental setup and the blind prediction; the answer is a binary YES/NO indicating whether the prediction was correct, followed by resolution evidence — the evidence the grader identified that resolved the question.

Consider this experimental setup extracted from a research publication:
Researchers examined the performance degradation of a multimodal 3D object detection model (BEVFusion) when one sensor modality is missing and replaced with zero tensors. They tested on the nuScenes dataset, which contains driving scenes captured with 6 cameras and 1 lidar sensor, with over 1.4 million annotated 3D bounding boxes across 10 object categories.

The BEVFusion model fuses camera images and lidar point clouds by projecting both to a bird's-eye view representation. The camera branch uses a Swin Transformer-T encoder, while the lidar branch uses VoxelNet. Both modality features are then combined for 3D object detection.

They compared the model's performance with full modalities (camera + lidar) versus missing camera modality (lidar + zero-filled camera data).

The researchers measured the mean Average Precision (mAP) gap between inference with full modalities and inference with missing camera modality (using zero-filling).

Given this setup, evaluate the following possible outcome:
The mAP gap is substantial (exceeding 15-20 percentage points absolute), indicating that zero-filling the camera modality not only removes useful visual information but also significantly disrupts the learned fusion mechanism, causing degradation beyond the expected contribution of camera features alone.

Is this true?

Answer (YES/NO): YES